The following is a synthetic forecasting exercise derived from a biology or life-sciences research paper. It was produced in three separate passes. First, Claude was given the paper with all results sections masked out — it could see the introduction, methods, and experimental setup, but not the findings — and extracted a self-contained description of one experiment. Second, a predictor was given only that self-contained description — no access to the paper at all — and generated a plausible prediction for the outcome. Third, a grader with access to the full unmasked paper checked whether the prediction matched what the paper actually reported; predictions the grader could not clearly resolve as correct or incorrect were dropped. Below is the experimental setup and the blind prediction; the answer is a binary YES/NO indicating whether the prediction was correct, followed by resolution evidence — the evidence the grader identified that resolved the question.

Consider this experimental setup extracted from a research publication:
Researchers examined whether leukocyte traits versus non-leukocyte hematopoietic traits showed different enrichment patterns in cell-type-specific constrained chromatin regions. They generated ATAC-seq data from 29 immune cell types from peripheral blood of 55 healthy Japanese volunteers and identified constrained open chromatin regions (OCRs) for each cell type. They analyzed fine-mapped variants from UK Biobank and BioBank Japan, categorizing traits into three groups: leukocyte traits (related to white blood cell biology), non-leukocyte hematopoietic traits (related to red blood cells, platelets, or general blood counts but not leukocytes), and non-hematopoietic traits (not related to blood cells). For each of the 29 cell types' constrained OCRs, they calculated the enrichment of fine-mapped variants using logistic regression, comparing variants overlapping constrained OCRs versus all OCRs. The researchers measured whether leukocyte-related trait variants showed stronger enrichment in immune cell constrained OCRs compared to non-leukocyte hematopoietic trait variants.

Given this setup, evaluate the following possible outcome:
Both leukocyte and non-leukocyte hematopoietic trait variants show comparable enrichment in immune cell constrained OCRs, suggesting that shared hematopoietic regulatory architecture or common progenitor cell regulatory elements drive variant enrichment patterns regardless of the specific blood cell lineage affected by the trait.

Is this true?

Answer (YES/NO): NO